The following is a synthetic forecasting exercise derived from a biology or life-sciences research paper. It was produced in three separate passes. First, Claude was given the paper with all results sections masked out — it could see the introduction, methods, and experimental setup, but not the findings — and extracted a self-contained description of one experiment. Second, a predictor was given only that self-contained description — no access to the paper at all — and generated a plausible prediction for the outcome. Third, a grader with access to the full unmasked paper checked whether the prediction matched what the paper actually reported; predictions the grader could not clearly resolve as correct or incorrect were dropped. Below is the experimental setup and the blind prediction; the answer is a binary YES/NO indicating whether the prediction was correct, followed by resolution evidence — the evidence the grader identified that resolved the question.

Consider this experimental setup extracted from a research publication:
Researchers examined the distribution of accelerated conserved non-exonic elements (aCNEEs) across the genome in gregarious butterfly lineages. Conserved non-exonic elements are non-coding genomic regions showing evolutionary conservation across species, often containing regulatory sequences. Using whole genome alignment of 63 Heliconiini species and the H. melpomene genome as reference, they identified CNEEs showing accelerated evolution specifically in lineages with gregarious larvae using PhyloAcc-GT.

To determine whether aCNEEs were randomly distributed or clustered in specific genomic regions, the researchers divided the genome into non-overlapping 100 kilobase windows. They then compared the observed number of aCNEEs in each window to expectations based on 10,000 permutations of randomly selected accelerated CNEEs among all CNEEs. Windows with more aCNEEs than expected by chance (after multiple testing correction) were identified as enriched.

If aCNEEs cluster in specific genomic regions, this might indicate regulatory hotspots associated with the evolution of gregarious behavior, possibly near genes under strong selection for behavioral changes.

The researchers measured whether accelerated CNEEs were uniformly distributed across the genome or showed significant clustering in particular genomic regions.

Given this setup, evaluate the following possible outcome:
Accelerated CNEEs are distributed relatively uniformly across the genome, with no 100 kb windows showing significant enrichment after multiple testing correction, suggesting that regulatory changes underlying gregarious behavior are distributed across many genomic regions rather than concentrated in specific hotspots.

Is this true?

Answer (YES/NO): NO